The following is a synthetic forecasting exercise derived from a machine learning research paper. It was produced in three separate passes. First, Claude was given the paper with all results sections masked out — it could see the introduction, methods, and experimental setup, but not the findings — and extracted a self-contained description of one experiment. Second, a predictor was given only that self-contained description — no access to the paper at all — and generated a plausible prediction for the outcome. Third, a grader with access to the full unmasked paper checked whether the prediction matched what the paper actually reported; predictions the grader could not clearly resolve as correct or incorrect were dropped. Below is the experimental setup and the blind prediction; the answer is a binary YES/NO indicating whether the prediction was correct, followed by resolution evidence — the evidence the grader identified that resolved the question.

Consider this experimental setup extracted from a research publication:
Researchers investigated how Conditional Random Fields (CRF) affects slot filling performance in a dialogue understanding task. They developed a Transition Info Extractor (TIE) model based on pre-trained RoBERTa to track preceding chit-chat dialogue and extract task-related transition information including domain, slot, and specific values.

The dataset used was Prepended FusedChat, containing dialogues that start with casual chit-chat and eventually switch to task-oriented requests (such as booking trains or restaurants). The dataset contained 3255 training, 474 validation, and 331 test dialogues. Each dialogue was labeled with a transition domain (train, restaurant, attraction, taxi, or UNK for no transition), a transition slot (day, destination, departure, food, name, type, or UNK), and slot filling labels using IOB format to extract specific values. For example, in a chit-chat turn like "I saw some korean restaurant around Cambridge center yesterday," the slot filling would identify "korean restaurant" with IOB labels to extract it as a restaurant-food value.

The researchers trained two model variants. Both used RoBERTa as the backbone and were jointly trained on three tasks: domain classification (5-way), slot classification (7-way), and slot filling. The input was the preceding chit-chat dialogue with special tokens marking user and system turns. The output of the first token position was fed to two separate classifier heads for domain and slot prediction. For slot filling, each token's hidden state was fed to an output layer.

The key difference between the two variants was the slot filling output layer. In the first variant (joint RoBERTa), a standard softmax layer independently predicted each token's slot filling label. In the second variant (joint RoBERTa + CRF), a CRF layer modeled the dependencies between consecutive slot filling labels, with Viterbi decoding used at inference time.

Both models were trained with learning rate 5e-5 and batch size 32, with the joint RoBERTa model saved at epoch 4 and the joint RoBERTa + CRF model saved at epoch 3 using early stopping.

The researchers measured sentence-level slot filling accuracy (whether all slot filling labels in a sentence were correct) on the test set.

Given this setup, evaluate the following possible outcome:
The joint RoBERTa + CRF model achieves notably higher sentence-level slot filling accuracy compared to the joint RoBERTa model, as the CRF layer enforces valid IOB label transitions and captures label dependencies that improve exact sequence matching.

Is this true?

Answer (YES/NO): YES